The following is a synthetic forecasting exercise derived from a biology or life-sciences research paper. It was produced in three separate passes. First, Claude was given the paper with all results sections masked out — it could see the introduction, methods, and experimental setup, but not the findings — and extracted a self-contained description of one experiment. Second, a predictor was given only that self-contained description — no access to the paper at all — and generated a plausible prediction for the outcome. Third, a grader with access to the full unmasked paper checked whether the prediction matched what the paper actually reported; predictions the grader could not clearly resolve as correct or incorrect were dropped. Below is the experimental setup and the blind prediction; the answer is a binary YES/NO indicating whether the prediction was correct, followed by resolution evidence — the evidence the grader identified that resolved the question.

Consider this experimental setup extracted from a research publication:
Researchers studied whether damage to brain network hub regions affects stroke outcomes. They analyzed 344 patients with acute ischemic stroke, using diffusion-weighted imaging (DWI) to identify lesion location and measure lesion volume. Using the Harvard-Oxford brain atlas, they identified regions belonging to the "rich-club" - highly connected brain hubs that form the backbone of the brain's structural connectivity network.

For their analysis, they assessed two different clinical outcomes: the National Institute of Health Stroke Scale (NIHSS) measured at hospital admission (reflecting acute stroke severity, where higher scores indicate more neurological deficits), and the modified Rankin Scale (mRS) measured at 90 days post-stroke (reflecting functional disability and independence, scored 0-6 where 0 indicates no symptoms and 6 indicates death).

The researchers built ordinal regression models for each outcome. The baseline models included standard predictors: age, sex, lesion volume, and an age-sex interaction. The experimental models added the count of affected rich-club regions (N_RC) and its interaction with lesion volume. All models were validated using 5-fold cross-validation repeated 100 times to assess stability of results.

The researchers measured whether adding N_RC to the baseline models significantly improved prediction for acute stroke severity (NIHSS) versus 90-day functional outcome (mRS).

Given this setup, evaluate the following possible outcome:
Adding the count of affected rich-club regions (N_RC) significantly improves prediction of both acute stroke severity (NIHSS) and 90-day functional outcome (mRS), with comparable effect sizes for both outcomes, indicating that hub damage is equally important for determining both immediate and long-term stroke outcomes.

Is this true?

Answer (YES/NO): NO